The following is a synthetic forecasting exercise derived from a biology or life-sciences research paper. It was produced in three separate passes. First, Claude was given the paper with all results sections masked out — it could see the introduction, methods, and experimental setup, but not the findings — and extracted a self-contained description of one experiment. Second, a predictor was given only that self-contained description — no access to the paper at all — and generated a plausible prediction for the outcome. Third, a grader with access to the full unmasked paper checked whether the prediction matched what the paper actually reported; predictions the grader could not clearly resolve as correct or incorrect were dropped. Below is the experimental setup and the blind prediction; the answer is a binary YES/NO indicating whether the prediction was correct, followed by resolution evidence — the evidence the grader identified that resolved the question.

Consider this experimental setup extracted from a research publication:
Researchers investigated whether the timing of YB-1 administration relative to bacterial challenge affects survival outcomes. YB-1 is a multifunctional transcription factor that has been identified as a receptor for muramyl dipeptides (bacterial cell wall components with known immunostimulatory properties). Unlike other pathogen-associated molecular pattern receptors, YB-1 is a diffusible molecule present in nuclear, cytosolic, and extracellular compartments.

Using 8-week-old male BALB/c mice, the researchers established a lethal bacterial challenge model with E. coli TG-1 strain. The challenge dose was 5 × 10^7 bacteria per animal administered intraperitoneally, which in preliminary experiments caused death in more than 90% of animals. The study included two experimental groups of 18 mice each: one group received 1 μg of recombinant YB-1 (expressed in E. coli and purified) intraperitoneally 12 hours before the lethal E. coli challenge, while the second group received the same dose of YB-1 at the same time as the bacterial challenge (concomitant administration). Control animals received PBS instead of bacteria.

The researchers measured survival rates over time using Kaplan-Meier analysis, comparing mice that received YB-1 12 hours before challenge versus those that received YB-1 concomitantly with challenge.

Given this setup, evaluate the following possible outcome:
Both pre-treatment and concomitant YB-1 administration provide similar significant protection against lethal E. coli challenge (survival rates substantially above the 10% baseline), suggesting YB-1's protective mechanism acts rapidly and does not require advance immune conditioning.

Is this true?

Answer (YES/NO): NO